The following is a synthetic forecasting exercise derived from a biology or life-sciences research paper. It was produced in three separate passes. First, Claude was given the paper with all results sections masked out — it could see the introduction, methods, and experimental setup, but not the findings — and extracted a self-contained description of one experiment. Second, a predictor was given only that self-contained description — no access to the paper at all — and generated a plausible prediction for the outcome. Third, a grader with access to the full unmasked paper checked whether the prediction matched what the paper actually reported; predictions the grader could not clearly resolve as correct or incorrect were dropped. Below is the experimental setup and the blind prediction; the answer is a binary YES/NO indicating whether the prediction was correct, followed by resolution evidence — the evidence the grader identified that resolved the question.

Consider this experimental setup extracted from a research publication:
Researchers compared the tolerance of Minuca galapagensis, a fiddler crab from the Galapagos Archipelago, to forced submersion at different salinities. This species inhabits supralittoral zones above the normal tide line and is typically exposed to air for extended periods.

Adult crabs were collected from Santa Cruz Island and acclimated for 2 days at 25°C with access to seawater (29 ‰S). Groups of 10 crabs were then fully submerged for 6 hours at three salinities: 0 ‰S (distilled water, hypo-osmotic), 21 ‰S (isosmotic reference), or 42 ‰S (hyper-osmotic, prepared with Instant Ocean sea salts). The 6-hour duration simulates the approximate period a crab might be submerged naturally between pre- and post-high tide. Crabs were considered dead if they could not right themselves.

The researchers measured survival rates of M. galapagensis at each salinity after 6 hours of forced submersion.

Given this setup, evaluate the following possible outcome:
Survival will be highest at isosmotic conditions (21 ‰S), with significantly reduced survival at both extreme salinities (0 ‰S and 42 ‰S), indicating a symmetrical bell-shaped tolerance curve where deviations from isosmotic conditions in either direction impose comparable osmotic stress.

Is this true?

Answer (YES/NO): NO